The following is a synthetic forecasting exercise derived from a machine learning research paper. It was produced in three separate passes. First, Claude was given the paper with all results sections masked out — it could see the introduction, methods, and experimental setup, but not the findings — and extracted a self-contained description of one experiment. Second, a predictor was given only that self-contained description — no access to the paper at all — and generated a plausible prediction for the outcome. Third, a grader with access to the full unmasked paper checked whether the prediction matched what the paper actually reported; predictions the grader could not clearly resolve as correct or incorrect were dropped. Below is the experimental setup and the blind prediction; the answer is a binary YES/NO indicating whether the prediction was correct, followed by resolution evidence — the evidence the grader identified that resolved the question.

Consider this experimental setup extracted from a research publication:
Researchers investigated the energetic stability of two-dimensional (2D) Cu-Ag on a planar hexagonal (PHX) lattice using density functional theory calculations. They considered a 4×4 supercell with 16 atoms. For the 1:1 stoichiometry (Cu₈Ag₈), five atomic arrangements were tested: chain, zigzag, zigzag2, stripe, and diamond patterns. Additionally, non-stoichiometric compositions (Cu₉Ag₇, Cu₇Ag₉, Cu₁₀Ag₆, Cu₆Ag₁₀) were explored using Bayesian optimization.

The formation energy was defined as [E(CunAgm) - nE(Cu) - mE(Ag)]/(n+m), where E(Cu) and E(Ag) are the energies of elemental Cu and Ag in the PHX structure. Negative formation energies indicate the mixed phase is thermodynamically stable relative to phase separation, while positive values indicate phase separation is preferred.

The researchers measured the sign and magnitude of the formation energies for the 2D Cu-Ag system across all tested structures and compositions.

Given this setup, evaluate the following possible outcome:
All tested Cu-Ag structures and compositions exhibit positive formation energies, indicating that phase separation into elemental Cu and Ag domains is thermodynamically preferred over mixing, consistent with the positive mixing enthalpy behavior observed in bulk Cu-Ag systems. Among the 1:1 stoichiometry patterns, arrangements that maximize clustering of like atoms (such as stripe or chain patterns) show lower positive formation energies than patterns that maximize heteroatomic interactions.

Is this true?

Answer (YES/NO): NO